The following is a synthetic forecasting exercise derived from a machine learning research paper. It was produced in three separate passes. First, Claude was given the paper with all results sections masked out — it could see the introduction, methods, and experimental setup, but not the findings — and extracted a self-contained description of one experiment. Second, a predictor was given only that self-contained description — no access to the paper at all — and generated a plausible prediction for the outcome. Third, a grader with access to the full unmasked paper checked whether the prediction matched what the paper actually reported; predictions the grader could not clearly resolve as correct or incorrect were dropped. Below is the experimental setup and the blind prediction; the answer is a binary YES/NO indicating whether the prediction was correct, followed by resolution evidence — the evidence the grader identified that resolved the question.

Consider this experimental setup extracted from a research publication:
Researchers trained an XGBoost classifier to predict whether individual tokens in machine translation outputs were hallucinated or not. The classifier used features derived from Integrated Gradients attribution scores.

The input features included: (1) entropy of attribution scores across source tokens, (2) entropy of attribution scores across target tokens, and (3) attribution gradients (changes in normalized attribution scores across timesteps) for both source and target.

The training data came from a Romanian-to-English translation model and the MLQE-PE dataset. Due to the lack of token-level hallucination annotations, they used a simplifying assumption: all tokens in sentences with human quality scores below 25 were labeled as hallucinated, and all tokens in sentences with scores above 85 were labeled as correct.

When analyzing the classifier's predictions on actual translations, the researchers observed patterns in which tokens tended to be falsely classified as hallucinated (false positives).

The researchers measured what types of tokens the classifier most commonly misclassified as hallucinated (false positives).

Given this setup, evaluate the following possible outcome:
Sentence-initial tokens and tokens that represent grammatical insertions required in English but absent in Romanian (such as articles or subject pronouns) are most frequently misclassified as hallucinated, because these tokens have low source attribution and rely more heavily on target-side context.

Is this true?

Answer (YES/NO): NO